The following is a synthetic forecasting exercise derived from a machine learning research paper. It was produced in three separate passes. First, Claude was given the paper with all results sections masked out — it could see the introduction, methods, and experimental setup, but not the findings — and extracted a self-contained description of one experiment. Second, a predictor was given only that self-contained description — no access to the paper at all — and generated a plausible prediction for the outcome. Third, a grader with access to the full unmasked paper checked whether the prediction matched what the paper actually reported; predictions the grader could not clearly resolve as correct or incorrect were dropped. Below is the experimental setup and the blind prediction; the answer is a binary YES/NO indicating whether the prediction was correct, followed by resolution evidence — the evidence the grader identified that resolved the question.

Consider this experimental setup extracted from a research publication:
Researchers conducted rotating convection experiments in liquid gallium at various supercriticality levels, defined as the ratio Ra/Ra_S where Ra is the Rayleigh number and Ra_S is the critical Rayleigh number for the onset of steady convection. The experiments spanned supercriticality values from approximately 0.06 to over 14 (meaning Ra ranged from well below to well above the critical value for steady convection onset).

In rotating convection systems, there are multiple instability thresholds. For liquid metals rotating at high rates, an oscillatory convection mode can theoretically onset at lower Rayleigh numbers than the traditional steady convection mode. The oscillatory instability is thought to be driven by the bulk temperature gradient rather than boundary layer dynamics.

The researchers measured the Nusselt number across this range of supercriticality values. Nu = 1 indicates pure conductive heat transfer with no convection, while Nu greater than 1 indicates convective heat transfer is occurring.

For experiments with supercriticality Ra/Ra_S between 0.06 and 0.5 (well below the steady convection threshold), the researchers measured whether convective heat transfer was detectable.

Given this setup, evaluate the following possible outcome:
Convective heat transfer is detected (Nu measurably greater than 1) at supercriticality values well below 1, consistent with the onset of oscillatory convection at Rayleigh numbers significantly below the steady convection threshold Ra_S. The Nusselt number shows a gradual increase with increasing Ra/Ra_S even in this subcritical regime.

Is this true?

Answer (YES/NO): YES